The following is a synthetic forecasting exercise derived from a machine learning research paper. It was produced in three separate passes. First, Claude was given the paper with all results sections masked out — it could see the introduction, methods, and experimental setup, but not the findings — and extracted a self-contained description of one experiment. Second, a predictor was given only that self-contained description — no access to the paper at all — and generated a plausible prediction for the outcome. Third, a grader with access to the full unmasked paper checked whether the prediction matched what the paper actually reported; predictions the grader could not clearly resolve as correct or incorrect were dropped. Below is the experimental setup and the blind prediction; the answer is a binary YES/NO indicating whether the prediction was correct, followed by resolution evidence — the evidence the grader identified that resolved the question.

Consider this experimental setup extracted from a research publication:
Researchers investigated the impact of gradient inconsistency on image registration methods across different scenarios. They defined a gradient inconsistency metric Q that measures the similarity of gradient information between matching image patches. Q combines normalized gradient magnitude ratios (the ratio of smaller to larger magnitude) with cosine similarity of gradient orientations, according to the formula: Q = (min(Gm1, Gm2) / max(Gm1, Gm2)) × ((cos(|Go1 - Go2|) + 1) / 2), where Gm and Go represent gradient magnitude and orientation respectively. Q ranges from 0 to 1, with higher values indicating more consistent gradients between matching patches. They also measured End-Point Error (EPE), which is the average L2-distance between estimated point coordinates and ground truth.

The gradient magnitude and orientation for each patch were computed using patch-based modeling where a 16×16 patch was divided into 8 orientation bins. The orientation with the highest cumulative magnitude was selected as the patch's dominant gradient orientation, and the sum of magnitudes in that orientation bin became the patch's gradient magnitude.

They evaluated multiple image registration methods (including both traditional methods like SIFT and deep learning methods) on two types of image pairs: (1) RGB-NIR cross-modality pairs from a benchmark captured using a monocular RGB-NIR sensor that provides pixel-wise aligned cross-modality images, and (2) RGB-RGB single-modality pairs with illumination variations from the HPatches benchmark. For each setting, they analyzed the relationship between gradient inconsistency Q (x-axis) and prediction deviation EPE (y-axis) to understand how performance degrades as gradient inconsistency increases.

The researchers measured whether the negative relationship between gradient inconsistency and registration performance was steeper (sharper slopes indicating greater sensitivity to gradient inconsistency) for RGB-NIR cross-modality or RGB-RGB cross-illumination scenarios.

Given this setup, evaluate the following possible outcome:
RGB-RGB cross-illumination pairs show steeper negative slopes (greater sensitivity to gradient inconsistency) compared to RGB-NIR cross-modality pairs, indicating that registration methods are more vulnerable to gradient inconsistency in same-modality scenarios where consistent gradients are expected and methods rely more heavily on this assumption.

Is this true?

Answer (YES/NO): NO